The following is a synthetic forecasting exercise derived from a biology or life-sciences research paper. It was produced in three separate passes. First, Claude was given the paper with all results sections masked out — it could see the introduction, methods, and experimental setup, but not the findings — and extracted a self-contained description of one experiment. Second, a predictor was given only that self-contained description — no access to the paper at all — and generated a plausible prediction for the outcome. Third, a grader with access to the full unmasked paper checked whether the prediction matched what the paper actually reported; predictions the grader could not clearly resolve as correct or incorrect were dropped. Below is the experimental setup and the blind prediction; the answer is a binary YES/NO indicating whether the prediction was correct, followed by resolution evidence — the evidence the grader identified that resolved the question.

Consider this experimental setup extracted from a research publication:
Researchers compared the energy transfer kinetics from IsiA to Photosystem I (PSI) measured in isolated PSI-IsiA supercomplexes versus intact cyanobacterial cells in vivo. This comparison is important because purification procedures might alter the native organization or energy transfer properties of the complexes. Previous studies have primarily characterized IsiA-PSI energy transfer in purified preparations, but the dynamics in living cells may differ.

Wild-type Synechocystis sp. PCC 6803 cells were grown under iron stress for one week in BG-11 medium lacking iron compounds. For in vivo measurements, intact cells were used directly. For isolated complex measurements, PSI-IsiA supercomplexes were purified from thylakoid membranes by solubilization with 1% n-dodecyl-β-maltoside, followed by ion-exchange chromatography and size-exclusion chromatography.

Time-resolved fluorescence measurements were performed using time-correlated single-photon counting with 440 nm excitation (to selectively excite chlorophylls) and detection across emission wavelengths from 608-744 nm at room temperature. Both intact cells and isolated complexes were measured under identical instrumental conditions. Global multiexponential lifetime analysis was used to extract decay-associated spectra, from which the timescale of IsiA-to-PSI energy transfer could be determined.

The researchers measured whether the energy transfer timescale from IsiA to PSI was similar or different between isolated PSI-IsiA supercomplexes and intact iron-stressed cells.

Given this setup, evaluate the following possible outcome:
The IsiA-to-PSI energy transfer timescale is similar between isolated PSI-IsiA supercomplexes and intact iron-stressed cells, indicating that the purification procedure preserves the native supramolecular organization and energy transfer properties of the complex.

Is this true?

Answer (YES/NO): YES